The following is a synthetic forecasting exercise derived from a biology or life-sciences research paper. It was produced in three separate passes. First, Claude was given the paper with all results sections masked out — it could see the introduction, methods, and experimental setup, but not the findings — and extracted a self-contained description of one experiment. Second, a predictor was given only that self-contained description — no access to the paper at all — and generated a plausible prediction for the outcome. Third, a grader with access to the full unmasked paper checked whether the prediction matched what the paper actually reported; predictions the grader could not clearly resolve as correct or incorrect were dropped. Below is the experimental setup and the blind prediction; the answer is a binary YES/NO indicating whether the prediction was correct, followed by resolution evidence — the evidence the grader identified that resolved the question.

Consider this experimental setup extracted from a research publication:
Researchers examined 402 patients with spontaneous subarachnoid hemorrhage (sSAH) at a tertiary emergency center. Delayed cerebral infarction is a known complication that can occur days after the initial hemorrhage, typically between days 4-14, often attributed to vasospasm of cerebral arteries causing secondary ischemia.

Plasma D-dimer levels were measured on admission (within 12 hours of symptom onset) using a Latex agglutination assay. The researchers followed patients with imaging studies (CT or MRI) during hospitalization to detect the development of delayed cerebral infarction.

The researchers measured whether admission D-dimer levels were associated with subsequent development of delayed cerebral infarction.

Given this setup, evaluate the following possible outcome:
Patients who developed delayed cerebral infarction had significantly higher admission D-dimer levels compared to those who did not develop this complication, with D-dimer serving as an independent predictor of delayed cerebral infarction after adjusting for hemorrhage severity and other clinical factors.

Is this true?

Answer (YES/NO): NO